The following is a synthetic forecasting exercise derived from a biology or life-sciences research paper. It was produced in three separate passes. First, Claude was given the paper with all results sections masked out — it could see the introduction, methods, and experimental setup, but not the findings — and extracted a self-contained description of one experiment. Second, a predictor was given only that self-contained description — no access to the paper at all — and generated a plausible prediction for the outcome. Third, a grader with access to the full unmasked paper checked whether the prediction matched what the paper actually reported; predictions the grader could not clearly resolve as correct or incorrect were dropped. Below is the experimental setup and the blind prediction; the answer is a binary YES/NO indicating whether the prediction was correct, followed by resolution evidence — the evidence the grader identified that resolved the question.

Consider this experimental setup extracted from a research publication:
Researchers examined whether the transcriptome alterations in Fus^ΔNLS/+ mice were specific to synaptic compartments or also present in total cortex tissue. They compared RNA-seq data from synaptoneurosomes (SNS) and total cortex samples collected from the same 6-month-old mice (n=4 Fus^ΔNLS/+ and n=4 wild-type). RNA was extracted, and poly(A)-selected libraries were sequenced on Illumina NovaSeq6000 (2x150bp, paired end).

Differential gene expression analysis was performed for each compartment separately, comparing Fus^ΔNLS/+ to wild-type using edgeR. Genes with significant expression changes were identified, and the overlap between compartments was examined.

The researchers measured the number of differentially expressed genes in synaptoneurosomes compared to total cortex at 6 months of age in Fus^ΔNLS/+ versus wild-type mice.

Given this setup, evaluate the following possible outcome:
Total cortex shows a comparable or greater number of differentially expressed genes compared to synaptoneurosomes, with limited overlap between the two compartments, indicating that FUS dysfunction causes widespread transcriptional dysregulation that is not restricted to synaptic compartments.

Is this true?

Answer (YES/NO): NO